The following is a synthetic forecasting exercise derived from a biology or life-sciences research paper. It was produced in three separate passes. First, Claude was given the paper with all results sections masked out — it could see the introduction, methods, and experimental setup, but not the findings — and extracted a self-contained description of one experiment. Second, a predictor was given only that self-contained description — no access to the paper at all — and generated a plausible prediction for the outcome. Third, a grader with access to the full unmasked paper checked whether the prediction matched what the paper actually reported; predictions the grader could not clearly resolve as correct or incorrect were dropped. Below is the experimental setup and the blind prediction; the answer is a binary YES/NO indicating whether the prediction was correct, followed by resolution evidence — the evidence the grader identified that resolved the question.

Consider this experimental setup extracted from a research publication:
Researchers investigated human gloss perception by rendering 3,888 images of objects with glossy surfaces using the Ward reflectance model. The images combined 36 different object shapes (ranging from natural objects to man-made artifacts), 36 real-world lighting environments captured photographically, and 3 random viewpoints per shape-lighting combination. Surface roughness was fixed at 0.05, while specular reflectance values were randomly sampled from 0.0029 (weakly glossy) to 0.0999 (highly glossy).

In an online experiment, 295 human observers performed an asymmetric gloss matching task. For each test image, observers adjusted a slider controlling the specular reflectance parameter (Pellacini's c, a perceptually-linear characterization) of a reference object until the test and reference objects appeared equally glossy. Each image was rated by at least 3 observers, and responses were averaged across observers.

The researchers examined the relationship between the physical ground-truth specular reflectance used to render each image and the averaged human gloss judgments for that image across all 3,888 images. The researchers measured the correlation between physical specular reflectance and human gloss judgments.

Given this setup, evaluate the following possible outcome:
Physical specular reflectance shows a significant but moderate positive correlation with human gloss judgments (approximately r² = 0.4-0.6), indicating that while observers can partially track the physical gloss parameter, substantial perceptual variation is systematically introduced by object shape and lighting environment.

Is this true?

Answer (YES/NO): NO